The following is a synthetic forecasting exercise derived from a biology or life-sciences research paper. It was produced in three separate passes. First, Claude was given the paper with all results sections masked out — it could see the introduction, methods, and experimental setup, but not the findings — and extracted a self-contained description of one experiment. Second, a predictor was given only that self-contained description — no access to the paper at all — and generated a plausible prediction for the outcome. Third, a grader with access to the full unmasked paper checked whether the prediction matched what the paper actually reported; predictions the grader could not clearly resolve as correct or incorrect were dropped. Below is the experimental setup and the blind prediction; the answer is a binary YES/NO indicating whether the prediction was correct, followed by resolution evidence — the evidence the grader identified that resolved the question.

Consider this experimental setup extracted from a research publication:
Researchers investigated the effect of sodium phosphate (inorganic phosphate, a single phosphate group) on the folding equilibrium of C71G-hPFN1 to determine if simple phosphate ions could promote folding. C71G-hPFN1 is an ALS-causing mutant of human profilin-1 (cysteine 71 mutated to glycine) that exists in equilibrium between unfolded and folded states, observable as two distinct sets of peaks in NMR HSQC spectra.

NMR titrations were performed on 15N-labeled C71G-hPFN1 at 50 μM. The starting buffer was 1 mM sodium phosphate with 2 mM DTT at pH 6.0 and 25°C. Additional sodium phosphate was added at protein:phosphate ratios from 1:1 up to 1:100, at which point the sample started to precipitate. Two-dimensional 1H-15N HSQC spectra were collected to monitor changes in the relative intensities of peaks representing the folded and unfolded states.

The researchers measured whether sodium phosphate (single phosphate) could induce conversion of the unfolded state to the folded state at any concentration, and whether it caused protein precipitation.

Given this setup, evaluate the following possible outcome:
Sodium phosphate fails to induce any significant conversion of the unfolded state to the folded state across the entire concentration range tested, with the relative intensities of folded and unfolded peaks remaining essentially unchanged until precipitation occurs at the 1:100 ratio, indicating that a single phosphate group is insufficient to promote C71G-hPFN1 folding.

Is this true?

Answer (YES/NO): YES